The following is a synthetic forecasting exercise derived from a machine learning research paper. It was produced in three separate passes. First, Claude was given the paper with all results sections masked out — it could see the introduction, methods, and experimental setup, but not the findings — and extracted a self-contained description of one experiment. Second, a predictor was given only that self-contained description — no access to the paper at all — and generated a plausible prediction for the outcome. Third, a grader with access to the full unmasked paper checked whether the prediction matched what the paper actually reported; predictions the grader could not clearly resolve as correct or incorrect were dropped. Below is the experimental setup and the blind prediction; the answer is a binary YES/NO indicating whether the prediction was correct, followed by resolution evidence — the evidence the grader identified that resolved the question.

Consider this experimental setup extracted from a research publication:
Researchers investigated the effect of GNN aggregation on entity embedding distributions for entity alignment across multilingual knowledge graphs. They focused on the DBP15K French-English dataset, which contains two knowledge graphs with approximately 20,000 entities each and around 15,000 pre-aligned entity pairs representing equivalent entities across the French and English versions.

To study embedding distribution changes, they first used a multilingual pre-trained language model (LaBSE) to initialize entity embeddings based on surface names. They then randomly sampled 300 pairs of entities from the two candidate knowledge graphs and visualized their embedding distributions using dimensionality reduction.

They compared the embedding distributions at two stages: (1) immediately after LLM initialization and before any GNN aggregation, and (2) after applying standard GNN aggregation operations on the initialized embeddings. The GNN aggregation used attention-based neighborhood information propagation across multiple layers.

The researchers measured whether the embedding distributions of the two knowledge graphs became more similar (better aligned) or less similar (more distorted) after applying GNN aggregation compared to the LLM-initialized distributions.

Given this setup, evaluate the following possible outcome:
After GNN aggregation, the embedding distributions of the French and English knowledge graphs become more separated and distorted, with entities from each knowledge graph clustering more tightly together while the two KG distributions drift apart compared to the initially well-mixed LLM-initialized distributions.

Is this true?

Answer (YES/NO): YES